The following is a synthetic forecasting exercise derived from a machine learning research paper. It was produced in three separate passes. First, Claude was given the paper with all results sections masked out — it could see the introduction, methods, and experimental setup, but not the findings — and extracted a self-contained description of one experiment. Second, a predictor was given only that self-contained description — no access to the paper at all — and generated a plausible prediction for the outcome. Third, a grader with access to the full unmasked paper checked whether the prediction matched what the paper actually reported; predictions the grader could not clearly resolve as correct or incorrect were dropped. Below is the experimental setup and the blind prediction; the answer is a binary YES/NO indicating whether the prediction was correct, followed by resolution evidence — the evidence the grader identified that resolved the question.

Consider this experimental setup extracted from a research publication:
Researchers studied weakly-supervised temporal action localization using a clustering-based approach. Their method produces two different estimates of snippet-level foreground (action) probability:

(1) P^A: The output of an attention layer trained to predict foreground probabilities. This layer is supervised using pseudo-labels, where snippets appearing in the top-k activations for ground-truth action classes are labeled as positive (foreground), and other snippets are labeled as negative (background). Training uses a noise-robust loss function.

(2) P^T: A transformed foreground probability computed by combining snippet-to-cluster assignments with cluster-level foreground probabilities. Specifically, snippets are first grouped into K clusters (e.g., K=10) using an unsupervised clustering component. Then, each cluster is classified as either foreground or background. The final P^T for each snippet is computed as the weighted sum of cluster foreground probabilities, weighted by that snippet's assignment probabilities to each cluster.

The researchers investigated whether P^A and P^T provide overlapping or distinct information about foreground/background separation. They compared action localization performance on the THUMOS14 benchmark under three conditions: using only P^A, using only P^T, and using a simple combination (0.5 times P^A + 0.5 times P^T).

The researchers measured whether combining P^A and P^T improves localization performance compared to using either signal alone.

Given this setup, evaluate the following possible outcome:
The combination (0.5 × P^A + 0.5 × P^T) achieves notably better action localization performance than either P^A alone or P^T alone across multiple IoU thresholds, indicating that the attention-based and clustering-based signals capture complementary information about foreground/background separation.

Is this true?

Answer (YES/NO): NO